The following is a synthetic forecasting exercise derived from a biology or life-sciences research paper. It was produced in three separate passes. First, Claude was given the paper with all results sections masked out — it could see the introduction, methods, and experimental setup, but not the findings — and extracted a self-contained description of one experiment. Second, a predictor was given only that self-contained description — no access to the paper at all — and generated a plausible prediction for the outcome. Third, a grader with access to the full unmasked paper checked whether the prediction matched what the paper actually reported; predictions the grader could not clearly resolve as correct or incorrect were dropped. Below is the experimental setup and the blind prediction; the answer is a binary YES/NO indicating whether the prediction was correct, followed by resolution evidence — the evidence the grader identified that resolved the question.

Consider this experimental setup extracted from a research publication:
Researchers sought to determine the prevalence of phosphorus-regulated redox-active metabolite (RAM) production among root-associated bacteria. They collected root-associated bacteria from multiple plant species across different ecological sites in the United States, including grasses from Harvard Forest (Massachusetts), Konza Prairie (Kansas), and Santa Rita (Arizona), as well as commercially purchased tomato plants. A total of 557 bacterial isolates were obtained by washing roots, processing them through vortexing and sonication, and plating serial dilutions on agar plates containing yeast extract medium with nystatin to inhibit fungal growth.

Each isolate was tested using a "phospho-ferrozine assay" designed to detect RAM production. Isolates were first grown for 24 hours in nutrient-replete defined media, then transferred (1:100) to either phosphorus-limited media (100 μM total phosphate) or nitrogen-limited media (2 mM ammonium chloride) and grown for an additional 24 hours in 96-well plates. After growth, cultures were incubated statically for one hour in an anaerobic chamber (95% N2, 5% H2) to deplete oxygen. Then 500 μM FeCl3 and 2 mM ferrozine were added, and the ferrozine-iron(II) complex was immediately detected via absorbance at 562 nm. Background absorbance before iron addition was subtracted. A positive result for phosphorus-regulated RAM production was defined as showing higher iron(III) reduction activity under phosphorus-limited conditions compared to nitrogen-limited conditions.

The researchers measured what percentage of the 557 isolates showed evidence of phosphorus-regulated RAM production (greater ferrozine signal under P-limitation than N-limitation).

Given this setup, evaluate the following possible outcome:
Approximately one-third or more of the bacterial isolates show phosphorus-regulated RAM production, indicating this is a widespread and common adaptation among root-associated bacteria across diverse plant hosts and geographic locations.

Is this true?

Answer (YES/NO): NO